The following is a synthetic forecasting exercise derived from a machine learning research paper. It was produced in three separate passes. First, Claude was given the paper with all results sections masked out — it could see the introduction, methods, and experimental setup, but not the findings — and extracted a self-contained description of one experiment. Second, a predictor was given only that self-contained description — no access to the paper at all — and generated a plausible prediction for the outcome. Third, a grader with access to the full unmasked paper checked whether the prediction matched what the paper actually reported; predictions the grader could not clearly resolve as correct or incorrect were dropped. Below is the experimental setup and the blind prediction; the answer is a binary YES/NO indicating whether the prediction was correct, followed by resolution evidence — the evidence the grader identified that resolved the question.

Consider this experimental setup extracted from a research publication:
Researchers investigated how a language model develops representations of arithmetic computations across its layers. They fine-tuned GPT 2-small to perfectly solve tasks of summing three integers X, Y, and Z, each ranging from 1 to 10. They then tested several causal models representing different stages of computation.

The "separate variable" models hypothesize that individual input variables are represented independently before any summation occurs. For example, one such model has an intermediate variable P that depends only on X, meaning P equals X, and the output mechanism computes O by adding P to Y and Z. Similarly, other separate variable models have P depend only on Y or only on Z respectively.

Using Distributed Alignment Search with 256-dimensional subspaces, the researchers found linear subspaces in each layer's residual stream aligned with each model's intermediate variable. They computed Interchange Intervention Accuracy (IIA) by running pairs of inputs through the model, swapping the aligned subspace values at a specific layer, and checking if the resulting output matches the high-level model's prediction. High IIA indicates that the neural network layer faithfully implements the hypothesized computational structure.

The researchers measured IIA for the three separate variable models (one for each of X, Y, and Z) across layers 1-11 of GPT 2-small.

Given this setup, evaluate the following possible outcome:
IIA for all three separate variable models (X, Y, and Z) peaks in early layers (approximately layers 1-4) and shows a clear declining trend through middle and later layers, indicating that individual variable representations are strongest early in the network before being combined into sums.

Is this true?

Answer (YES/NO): YES